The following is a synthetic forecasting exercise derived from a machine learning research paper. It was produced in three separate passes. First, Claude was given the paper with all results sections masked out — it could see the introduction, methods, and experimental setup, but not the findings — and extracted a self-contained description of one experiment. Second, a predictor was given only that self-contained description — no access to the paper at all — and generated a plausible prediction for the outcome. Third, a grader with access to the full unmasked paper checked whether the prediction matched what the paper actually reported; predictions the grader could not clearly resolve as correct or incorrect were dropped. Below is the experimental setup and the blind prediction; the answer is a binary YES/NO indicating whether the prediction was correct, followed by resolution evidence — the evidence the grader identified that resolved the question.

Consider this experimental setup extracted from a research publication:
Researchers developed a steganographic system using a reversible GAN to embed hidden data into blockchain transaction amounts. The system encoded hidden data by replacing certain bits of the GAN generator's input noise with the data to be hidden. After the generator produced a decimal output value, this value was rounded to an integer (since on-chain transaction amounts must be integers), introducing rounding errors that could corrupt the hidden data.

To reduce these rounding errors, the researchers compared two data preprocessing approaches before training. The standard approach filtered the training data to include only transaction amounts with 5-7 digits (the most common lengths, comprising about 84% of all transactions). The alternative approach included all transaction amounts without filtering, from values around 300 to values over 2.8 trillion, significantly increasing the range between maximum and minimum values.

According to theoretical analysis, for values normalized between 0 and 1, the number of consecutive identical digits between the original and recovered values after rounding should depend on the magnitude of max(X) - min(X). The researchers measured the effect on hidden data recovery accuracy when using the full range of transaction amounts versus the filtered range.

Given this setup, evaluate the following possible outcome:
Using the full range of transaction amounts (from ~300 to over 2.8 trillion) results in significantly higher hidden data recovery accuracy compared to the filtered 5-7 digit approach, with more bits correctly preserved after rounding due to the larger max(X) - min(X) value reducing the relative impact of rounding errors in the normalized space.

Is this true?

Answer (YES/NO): YES